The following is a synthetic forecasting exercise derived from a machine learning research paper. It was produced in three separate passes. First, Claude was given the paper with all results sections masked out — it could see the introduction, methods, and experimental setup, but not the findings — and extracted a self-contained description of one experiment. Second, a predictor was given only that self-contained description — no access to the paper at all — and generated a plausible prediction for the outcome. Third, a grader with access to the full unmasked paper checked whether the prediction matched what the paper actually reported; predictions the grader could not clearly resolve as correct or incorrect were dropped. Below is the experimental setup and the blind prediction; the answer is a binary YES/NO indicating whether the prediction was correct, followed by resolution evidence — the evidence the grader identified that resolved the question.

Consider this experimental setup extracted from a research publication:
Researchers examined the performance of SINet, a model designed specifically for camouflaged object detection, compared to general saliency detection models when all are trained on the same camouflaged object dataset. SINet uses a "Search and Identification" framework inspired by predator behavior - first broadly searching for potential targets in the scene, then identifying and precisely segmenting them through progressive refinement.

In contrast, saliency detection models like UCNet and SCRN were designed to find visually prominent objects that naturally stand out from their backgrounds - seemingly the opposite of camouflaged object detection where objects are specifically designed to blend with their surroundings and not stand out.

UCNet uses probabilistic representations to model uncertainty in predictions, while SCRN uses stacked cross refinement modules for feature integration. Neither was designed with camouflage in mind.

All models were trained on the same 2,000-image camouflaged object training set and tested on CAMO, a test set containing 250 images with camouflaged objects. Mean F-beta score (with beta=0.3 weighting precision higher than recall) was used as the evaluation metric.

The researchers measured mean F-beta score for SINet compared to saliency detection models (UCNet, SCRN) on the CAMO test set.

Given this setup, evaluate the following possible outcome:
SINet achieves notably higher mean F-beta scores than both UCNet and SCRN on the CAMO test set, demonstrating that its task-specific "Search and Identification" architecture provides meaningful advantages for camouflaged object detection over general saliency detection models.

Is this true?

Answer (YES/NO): NO